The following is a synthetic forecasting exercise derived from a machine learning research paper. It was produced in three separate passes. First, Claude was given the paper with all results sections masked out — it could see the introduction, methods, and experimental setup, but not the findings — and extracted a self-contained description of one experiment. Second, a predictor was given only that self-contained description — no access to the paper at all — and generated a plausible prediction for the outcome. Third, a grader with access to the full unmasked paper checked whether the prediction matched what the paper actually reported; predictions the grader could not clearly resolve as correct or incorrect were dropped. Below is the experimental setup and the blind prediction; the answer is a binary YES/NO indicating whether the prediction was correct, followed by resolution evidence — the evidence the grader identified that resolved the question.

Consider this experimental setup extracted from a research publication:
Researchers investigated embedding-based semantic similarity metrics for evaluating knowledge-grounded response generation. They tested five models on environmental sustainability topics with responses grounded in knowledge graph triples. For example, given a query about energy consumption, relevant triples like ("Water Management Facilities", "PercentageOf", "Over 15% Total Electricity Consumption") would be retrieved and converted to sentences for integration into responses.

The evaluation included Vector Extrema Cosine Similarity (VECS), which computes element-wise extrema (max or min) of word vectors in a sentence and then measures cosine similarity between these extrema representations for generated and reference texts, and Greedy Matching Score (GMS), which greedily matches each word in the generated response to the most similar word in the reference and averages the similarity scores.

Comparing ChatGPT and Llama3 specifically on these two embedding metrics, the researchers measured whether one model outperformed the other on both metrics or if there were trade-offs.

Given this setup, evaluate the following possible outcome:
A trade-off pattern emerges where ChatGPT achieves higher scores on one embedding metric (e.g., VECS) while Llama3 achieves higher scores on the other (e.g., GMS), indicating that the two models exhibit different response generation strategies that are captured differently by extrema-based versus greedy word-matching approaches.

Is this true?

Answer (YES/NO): NO